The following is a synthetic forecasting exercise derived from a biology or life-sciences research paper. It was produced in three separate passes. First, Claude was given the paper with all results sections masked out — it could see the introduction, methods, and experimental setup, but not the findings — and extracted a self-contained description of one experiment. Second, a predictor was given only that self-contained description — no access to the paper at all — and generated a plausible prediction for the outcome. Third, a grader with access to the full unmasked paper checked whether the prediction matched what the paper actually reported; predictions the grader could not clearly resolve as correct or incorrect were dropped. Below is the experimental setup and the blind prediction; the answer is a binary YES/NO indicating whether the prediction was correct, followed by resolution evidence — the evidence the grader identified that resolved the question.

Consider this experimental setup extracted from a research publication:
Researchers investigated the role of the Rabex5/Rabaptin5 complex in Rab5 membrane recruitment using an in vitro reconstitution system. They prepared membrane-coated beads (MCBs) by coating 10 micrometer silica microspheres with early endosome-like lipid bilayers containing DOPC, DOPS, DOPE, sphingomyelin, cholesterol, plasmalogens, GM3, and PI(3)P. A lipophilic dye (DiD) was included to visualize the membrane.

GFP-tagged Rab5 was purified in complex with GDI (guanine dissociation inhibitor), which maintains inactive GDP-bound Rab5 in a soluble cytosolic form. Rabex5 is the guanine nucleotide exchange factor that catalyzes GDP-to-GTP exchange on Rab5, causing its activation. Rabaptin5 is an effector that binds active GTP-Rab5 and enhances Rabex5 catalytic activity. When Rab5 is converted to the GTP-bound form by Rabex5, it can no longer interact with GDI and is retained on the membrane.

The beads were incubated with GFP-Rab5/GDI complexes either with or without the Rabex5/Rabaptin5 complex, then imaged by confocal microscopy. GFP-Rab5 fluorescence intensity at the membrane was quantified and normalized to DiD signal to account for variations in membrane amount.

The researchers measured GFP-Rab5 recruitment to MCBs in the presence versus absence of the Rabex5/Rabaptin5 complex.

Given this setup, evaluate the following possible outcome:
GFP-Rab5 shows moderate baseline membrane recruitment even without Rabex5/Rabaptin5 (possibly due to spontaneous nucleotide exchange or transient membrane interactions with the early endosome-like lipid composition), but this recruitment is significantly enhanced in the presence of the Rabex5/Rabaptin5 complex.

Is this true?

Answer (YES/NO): NO